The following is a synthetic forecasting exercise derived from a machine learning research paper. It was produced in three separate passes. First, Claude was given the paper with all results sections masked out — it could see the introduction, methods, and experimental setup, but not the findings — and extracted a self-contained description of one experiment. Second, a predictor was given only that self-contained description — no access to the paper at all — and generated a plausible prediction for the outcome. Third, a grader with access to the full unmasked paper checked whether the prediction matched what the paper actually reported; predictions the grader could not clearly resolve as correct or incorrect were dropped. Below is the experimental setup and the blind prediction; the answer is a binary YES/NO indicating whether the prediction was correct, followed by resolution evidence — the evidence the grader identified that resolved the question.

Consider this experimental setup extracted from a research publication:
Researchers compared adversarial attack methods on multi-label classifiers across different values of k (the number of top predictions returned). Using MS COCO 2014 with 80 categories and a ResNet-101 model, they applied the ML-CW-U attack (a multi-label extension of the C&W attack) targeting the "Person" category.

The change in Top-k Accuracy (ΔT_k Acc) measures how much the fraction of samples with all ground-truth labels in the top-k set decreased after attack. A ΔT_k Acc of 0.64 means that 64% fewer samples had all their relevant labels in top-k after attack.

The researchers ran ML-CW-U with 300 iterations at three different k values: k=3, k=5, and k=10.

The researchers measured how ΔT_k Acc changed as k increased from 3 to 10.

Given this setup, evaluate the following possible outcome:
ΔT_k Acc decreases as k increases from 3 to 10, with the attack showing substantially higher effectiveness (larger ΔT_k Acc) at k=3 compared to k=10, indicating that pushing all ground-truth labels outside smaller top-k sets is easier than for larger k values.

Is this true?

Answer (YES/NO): YES